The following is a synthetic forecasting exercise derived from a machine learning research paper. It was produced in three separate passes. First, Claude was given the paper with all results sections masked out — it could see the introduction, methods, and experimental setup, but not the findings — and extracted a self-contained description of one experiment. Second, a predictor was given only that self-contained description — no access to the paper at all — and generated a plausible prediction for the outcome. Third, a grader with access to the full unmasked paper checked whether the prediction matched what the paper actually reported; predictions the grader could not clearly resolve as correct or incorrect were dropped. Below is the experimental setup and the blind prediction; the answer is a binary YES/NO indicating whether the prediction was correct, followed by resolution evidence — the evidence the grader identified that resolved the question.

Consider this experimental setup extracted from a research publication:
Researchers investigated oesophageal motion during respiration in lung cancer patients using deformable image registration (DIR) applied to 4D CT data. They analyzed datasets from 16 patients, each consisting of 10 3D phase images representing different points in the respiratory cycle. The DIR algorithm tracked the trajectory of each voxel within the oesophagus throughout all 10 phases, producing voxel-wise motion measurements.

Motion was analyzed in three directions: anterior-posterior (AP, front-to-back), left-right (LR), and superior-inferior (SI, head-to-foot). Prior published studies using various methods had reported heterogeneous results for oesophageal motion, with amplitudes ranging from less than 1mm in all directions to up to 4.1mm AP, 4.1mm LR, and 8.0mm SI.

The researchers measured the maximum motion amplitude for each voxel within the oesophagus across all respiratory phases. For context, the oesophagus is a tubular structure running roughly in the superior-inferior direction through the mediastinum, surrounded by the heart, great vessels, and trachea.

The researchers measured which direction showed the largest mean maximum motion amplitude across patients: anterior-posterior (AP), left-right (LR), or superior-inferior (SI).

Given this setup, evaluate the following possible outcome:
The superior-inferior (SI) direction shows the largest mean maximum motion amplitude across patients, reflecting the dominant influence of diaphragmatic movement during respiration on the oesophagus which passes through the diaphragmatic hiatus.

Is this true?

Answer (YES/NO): YES